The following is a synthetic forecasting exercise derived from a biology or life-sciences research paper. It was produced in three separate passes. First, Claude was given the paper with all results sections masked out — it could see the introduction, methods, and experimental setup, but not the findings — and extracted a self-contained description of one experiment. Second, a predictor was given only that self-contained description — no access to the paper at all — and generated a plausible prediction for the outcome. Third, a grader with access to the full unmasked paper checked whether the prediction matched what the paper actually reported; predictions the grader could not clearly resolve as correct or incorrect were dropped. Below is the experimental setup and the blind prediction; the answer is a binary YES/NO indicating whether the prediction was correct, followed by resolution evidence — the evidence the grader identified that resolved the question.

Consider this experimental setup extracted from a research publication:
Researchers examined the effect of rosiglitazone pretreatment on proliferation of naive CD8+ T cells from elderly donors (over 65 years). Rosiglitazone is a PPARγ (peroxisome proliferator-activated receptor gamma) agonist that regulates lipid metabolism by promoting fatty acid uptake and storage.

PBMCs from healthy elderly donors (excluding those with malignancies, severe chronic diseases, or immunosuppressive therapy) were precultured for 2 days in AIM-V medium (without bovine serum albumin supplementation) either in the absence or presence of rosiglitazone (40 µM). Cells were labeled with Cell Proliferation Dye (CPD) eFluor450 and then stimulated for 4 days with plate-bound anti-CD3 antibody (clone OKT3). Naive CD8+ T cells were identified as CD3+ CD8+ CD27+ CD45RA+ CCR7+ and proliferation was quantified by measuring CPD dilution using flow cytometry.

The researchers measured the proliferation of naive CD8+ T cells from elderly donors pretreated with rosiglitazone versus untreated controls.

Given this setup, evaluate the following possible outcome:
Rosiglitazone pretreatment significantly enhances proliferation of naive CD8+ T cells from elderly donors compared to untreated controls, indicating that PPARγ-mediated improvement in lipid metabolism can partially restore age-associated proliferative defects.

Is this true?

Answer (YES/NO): YES